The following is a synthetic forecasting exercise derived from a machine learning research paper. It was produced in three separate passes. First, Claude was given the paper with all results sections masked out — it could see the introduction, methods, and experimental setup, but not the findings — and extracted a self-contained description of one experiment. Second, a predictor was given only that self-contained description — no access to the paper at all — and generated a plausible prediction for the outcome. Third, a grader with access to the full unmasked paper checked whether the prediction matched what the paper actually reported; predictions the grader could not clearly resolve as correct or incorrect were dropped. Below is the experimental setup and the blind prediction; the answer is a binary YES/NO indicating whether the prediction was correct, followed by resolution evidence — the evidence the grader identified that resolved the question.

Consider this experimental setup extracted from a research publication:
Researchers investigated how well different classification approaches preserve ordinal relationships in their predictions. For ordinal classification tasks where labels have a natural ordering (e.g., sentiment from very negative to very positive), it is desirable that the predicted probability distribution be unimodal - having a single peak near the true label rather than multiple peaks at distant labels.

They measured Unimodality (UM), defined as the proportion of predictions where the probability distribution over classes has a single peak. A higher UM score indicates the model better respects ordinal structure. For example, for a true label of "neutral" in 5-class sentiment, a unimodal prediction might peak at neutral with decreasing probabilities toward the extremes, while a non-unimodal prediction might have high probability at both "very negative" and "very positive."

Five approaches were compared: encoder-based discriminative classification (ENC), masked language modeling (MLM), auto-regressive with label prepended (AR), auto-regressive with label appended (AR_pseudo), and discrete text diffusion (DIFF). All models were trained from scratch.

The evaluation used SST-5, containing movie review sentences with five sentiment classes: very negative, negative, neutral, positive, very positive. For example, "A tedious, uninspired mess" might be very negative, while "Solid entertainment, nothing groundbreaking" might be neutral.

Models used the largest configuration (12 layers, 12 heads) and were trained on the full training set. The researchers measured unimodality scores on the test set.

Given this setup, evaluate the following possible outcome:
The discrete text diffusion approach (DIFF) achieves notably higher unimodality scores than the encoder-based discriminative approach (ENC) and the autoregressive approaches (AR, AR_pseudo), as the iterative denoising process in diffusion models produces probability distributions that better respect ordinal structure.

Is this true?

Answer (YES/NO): NO